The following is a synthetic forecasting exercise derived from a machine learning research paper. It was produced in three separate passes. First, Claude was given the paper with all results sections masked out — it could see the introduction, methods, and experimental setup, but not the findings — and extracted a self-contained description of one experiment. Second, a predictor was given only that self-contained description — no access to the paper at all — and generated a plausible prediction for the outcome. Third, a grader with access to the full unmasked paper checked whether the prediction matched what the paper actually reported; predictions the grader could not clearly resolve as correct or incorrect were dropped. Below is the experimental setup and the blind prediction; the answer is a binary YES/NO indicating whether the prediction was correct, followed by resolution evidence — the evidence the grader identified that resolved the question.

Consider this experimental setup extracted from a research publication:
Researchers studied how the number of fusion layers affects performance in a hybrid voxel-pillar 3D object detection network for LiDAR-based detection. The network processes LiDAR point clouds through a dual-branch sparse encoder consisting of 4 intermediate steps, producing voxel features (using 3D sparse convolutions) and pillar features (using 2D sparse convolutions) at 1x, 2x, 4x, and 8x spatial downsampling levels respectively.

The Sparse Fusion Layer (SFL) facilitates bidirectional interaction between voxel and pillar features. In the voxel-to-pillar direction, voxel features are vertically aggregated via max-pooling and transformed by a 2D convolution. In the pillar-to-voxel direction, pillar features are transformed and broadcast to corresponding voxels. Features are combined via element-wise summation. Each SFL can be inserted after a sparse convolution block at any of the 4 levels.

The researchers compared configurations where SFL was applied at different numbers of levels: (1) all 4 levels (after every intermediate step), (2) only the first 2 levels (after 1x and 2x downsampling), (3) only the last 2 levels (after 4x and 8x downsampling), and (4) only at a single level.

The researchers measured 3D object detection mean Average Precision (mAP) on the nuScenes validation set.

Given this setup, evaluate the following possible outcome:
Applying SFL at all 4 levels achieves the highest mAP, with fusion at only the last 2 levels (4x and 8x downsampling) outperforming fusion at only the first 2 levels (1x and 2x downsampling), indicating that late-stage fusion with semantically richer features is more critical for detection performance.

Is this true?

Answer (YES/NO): YES